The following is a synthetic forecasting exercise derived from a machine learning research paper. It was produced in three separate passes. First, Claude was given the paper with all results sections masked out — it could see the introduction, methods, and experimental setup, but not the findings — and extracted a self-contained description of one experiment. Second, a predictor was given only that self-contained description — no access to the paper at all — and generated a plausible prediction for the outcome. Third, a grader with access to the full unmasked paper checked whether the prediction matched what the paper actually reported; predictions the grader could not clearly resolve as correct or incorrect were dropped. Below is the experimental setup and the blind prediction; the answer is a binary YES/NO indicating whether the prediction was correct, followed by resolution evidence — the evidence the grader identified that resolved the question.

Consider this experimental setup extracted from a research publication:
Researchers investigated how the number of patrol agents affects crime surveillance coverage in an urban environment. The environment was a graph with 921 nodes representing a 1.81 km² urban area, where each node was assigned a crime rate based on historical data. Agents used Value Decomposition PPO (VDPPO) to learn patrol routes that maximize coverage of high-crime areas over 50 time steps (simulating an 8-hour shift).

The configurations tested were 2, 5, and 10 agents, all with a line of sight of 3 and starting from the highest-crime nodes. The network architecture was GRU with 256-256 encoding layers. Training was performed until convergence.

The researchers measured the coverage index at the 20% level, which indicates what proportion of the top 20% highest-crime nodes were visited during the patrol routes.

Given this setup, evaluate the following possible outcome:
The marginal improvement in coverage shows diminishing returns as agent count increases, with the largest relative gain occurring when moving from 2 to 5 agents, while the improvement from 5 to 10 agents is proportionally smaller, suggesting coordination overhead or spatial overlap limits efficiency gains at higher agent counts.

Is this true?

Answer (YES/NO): YES